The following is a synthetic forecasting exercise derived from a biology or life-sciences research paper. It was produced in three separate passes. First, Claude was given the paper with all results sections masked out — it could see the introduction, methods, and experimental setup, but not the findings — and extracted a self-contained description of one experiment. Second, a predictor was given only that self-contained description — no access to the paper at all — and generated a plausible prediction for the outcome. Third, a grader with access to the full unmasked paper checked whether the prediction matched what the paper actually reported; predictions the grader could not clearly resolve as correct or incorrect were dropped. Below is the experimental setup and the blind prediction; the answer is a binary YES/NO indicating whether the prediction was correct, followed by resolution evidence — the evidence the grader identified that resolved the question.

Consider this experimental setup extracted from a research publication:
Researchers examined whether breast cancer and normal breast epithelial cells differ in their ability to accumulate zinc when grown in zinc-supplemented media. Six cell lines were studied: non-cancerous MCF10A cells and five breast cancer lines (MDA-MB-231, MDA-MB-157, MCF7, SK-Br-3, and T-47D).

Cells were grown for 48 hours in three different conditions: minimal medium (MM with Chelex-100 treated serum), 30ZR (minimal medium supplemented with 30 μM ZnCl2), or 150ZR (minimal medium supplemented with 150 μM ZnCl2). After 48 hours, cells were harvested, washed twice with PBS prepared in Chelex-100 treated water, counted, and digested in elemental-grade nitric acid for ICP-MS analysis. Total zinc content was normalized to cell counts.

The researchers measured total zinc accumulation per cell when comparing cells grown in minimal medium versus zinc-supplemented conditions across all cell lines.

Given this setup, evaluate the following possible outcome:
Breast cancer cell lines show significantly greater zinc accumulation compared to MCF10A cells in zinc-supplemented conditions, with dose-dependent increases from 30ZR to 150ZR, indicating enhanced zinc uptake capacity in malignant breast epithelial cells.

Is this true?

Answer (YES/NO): NO